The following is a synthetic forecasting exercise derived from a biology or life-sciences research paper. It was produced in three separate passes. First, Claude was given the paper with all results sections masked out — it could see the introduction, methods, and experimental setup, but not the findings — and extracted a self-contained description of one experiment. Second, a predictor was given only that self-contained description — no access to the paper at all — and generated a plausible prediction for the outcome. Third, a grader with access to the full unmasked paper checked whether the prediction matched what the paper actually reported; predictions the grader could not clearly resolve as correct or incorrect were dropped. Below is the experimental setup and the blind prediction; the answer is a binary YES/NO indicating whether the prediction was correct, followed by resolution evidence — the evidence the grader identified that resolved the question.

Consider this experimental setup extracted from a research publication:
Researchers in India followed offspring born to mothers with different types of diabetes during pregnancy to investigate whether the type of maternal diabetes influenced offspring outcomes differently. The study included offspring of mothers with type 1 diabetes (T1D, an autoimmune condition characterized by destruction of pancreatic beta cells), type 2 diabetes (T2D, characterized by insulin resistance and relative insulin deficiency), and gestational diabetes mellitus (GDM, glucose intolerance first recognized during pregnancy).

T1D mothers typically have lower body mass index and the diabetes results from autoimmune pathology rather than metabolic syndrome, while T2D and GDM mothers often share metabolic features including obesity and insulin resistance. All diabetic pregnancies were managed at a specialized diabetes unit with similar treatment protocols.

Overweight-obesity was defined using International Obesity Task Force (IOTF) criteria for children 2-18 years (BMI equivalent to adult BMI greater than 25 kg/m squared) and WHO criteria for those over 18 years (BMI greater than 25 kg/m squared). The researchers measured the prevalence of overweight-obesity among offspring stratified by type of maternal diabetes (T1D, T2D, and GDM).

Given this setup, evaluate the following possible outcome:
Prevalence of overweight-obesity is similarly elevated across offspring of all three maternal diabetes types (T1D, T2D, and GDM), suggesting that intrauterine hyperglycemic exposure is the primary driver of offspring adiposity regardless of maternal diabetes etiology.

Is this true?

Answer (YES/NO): NO